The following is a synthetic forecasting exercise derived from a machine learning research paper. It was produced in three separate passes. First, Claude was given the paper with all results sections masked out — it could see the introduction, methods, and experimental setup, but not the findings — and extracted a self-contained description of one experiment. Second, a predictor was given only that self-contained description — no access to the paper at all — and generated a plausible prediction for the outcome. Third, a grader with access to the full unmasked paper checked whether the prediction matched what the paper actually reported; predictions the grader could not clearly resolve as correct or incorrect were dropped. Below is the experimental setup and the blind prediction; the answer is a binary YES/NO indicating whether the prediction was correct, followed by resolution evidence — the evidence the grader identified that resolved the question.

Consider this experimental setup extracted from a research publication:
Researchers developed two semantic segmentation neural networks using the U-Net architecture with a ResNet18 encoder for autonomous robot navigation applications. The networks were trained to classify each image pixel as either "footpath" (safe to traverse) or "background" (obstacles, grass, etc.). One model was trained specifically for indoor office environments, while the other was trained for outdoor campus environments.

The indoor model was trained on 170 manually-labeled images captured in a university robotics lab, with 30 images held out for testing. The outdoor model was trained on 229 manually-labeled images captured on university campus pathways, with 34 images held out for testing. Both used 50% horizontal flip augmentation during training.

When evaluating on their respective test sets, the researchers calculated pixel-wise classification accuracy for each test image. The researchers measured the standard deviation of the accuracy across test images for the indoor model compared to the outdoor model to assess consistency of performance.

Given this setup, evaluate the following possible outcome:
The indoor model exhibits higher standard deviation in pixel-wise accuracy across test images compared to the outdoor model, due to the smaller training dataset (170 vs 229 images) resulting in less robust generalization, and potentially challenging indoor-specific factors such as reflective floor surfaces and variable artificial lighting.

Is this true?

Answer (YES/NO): YES